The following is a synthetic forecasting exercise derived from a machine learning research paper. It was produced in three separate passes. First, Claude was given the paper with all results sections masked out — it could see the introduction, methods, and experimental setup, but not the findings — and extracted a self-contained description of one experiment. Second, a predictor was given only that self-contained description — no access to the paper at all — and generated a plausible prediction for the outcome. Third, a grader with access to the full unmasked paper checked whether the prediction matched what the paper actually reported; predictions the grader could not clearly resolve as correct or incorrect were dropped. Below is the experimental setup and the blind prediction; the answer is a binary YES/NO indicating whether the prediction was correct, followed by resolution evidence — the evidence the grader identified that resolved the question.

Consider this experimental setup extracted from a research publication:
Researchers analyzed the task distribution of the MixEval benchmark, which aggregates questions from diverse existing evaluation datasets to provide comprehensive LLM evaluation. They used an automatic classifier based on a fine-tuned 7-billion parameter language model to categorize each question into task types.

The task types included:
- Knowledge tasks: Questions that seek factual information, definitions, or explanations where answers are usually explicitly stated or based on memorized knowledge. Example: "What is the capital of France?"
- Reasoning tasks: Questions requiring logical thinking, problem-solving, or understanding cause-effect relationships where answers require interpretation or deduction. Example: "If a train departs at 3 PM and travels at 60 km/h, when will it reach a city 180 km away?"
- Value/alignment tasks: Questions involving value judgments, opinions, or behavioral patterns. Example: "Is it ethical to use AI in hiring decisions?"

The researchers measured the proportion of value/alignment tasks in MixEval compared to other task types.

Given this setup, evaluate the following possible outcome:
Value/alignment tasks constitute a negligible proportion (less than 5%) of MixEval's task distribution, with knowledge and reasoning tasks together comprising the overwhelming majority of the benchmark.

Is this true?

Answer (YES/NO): YES